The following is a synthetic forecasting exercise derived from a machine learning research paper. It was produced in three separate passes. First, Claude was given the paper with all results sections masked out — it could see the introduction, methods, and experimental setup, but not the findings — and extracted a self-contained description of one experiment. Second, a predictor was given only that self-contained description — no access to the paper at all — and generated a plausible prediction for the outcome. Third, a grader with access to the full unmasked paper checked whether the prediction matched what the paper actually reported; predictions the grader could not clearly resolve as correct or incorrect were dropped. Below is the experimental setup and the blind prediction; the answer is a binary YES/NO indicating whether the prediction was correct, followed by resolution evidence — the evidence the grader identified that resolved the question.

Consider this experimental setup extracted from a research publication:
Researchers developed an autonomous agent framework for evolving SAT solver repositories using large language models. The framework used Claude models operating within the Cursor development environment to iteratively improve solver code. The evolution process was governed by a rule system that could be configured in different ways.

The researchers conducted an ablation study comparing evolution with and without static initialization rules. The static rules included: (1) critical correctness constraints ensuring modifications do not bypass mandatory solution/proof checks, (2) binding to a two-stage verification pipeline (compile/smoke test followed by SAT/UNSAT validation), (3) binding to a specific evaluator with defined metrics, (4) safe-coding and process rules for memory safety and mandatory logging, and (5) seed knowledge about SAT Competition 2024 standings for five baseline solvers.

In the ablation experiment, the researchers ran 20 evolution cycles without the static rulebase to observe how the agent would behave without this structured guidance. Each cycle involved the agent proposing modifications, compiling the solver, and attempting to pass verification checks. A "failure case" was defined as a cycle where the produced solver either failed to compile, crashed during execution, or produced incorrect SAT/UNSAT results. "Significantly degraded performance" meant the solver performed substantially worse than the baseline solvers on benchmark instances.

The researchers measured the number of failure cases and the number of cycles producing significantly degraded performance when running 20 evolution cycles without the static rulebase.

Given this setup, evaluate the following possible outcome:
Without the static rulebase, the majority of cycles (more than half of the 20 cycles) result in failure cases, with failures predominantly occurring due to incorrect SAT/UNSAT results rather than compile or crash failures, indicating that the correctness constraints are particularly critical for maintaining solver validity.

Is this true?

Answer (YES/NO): NO